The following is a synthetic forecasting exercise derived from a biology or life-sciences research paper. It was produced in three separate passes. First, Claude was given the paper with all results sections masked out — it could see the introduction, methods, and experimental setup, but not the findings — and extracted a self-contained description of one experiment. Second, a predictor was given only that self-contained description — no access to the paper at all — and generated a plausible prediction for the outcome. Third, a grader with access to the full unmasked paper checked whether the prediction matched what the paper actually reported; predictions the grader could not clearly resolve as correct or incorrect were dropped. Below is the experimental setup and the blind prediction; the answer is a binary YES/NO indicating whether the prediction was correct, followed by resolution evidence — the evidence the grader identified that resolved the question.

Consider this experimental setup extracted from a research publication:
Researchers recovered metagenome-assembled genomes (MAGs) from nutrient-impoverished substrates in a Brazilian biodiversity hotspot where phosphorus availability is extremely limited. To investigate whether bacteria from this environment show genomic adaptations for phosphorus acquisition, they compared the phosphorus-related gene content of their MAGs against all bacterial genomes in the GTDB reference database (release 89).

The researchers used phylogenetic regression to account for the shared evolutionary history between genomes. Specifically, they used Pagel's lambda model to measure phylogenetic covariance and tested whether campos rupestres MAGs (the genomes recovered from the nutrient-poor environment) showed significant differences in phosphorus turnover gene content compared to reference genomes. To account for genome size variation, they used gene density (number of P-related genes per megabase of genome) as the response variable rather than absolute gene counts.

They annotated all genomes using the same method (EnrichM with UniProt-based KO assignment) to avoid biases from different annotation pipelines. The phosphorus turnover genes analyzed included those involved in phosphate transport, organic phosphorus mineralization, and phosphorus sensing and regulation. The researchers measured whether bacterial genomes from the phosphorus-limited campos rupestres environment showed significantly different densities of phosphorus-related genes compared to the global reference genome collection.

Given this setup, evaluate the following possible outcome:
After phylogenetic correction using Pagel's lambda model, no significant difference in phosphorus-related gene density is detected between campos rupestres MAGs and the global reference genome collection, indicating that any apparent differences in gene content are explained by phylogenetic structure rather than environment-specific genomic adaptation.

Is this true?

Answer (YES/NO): NO